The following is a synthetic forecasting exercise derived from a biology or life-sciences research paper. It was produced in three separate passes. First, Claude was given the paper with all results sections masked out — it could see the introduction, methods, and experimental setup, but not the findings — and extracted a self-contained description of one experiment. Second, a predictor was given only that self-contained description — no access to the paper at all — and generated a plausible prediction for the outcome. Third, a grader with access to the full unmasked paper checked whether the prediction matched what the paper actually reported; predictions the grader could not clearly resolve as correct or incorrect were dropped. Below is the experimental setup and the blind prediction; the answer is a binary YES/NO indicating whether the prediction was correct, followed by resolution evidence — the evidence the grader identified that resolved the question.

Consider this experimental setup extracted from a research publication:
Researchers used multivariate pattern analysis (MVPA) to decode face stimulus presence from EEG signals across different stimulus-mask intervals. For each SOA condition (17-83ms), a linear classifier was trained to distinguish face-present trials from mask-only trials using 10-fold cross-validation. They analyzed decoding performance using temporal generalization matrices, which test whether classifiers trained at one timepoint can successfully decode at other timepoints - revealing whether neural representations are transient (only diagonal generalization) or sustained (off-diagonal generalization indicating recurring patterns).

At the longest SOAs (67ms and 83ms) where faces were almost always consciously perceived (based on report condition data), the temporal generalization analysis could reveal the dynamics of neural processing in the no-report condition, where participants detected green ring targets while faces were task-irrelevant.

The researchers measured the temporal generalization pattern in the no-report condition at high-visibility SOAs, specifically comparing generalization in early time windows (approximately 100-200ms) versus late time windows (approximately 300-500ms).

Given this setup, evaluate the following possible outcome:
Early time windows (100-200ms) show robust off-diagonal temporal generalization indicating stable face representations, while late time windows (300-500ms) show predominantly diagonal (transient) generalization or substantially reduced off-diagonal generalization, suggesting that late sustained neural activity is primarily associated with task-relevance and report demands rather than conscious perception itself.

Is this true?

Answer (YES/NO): NO